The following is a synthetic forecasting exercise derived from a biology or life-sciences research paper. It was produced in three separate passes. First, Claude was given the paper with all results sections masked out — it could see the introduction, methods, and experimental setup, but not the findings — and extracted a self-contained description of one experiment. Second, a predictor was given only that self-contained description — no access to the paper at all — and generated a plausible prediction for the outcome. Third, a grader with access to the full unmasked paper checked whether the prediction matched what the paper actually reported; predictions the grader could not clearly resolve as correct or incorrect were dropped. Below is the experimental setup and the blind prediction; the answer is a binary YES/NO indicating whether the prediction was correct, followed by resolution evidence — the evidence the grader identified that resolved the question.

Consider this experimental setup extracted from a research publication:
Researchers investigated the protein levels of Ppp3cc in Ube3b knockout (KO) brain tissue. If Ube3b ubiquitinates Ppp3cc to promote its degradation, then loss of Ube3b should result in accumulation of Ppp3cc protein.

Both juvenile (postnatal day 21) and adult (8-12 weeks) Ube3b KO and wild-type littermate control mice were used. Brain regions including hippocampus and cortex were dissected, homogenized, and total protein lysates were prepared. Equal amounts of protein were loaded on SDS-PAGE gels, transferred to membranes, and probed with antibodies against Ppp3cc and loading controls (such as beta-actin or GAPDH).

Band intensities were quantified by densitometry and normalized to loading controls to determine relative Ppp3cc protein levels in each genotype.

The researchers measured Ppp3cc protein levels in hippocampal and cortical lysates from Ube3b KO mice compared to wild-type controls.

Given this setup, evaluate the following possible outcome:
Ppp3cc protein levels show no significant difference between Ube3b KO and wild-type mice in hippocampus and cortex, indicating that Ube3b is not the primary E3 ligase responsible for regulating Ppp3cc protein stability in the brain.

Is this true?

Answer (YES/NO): NO